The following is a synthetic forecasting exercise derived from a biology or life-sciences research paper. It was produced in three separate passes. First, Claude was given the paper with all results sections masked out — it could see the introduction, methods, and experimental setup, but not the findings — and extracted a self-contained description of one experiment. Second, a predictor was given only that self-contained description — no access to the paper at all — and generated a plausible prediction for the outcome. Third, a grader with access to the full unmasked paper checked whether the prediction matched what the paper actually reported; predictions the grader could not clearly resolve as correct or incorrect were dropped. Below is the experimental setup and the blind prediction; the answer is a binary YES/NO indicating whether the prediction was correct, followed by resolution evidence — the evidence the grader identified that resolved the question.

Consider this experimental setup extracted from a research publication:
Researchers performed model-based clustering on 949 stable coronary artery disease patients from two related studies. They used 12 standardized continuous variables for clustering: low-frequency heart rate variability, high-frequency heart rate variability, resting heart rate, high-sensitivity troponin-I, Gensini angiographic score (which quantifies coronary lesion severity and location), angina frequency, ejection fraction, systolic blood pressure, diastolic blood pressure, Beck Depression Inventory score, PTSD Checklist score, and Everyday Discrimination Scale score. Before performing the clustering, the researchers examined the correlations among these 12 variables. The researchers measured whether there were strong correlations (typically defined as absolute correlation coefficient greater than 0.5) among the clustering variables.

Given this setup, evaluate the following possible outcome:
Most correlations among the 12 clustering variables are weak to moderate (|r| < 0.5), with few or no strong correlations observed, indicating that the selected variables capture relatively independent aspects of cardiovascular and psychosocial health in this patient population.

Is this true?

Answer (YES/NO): YES